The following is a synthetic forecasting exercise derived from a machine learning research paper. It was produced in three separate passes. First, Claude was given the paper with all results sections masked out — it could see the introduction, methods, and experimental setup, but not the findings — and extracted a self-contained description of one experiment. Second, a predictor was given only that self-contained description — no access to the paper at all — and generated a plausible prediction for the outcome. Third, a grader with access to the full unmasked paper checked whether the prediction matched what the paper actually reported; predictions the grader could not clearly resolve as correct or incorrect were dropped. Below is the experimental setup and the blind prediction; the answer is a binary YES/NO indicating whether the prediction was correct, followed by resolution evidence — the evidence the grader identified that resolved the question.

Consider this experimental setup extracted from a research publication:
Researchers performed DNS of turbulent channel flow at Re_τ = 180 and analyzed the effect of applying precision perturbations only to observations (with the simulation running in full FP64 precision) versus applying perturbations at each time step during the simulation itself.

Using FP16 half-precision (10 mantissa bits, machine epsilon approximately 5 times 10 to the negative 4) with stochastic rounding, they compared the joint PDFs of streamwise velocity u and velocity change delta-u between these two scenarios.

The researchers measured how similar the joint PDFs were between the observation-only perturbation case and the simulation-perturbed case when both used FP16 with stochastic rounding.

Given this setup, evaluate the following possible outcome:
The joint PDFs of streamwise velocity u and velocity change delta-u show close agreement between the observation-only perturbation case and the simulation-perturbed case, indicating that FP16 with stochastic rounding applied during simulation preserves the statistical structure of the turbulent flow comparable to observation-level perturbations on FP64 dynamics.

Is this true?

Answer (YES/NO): YES